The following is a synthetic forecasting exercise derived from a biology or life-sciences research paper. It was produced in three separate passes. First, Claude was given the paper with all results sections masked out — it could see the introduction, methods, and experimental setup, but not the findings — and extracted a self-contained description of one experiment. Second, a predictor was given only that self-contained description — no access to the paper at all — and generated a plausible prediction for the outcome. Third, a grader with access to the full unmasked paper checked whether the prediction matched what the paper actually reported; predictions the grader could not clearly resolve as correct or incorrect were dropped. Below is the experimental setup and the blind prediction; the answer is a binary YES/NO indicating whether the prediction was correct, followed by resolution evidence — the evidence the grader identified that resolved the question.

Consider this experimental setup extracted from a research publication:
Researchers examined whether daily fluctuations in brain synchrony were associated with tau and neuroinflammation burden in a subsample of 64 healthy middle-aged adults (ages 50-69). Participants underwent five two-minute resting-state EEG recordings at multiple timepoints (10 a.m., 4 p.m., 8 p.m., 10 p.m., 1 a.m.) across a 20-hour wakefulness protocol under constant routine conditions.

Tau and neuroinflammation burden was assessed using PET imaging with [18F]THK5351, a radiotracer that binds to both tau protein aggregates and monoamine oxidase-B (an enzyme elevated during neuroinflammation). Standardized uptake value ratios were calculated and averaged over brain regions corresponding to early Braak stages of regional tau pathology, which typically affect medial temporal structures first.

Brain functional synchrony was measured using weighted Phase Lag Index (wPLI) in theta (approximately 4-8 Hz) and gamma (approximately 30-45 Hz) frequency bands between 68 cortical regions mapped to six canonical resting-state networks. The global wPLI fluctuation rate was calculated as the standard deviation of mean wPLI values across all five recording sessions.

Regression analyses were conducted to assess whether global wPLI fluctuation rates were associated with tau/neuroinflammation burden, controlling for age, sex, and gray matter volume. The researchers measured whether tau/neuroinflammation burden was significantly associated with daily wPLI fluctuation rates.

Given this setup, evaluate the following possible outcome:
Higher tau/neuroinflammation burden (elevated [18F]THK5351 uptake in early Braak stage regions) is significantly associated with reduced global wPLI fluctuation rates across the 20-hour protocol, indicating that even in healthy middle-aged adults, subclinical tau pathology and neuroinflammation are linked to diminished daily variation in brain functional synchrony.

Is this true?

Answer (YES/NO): NO